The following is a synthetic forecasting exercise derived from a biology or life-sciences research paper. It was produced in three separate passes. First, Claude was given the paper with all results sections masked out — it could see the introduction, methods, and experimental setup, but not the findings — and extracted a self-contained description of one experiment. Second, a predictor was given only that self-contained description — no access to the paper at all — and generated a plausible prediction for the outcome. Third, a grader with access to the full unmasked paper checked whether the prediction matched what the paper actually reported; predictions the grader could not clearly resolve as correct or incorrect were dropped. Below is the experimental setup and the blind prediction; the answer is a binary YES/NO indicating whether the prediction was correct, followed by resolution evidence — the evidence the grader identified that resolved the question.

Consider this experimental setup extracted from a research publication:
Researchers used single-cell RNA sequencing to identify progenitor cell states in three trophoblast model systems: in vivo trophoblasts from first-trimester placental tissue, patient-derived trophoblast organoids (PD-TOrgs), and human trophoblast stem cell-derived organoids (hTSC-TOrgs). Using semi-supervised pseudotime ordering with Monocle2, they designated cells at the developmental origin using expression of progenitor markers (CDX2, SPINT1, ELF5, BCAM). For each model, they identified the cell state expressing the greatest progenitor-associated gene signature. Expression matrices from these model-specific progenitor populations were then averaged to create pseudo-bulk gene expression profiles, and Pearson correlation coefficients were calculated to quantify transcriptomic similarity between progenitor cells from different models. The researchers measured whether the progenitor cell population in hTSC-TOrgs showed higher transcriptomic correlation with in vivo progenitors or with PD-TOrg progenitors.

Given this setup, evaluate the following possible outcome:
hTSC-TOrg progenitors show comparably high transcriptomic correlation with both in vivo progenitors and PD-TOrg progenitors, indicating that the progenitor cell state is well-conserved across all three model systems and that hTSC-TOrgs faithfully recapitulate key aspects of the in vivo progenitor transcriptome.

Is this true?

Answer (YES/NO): NO